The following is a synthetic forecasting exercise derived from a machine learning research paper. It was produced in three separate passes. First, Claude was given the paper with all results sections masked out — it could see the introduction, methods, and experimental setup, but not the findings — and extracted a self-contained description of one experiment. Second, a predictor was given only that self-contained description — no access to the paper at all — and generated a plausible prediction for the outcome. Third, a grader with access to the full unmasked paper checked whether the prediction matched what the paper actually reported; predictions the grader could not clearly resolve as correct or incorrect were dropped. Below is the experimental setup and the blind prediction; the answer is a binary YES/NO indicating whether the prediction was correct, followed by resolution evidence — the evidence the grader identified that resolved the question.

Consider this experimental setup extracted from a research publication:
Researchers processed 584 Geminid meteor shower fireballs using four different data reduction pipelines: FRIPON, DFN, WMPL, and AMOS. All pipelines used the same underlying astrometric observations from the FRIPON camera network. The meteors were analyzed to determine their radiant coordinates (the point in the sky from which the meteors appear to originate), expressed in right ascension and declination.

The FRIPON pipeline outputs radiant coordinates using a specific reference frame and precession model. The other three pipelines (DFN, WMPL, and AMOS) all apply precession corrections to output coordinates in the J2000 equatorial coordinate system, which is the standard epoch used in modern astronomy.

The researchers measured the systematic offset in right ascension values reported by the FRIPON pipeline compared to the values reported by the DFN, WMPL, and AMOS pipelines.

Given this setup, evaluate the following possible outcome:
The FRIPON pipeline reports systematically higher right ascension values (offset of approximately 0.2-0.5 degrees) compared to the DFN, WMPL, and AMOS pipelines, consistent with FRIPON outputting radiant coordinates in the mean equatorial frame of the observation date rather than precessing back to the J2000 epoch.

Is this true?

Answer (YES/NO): NO